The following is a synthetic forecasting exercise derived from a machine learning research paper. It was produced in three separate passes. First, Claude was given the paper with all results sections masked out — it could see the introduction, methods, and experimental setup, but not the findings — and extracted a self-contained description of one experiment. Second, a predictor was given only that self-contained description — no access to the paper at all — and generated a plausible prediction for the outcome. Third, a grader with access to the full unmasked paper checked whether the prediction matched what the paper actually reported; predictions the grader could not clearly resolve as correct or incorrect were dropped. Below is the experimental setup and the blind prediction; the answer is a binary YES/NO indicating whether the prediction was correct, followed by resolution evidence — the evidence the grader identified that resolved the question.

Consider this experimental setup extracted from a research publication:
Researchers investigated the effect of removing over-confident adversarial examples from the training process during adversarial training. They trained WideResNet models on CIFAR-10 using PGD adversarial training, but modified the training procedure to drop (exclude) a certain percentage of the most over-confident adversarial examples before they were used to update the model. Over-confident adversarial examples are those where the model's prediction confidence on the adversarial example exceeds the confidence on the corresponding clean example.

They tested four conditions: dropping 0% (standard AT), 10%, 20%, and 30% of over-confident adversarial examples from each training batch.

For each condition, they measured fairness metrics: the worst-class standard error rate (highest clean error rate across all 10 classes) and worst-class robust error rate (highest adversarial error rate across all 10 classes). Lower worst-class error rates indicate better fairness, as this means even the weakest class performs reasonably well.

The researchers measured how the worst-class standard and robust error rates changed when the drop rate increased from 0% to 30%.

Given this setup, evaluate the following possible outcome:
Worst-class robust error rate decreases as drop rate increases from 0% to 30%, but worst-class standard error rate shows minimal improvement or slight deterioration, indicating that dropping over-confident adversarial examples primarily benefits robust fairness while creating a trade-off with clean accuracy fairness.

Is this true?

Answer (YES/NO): NO